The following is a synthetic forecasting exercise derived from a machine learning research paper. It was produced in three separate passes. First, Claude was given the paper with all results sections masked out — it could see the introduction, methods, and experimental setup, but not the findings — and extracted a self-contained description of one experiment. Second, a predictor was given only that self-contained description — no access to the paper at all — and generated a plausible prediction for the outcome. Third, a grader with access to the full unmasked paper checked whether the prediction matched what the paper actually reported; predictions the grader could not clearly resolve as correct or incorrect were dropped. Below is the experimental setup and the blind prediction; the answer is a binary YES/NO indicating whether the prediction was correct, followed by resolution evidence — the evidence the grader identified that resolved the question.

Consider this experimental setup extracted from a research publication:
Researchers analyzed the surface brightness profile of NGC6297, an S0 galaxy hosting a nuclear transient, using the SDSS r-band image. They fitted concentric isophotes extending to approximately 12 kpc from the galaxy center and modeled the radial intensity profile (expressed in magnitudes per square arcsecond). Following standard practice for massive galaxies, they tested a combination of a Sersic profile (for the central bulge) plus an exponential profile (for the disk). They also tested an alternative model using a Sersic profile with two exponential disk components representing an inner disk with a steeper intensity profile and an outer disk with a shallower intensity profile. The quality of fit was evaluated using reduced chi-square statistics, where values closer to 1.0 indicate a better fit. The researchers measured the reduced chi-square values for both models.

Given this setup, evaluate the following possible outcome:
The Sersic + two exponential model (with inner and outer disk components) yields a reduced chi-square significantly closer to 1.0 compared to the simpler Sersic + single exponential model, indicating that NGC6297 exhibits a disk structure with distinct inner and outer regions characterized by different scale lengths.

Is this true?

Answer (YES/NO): YES